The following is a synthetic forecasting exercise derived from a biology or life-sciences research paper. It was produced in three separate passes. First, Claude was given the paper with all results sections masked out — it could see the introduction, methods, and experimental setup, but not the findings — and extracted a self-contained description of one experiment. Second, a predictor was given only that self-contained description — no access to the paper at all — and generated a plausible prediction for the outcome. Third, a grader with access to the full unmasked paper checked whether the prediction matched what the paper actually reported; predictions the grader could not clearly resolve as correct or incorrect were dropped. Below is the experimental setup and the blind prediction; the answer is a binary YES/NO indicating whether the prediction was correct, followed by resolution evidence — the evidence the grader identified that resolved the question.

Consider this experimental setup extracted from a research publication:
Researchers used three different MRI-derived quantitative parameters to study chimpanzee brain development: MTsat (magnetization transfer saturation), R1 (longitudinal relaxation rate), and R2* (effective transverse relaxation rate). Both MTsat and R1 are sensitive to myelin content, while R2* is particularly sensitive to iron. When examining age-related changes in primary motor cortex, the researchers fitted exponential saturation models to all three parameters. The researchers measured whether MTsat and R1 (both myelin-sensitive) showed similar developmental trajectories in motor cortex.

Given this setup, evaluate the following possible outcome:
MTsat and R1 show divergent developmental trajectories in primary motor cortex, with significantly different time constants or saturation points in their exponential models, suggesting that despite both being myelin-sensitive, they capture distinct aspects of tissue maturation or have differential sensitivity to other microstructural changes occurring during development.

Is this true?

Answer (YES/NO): NO